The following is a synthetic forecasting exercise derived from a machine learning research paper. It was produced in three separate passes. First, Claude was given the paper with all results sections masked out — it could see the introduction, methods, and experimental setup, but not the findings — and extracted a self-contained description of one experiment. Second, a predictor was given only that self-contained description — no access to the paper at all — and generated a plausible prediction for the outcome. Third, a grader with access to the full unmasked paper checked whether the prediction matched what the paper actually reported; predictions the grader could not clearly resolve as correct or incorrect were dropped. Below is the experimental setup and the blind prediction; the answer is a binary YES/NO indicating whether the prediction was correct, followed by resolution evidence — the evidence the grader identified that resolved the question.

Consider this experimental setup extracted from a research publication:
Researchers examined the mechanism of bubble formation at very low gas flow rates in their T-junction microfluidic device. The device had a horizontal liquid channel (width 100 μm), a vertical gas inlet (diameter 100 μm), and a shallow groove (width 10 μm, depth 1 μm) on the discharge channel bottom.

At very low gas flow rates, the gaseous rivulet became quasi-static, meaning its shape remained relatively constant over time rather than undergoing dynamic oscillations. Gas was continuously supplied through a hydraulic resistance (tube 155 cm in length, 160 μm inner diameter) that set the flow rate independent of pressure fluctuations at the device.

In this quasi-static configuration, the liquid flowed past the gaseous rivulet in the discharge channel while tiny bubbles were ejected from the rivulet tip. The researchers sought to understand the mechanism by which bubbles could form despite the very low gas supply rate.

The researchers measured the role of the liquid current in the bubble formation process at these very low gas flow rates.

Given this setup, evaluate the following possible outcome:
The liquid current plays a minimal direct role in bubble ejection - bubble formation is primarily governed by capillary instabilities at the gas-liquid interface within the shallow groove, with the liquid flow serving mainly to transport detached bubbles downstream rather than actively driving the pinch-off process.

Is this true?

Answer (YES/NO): NO